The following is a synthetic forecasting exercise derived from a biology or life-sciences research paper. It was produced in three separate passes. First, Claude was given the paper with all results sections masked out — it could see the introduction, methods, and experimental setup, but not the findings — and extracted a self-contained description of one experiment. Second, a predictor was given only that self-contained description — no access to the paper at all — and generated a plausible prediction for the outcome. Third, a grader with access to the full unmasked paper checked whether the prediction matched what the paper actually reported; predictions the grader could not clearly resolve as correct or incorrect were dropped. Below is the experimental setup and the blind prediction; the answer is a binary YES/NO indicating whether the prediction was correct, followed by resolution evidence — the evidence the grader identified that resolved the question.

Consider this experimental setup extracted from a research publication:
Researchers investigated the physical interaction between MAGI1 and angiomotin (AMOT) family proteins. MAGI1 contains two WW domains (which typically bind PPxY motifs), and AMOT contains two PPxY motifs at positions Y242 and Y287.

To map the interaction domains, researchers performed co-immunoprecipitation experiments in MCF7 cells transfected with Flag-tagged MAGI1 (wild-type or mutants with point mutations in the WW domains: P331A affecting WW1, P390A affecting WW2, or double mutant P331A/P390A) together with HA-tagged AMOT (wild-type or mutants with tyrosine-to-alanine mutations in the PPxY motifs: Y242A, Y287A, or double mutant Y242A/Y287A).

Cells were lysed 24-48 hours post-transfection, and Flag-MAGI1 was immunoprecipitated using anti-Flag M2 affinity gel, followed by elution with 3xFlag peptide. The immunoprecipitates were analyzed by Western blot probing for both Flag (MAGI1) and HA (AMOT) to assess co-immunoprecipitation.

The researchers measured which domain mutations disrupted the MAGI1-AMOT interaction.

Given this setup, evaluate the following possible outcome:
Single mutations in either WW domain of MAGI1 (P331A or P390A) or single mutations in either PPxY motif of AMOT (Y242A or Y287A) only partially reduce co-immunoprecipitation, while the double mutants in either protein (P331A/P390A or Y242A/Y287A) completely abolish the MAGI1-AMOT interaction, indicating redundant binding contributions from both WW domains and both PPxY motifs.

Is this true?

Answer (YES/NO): NO